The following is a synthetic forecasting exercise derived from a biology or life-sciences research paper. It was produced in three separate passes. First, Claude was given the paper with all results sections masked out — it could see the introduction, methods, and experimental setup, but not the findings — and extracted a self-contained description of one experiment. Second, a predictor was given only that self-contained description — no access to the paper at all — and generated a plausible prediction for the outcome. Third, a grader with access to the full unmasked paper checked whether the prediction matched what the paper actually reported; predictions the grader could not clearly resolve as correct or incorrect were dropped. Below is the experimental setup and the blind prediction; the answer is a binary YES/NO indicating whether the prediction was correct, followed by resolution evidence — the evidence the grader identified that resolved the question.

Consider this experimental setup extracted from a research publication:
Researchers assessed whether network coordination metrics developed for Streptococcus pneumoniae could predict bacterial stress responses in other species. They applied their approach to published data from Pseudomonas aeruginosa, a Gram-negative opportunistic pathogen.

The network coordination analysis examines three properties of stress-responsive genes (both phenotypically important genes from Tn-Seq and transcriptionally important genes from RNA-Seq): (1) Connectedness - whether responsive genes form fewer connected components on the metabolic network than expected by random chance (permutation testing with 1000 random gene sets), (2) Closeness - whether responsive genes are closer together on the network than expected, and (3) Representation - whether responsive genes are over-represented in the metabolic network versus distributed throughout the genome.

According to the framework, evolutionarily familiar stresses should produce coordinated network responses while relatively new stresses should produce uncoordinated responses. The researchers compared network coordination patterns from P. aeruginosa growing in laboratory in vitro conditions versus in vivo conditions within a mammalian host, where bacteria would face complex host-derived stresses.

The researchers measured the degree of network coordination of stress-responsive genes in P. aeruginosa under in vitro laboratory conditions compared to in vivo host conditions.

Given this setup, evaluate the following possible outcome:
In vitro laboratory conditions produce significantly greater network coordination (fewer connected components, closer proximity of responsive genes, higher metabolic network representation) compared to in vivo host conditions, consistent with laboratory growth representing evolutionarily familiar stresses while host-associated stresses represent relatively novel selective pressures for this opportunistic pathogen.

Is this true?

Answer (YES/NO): NO